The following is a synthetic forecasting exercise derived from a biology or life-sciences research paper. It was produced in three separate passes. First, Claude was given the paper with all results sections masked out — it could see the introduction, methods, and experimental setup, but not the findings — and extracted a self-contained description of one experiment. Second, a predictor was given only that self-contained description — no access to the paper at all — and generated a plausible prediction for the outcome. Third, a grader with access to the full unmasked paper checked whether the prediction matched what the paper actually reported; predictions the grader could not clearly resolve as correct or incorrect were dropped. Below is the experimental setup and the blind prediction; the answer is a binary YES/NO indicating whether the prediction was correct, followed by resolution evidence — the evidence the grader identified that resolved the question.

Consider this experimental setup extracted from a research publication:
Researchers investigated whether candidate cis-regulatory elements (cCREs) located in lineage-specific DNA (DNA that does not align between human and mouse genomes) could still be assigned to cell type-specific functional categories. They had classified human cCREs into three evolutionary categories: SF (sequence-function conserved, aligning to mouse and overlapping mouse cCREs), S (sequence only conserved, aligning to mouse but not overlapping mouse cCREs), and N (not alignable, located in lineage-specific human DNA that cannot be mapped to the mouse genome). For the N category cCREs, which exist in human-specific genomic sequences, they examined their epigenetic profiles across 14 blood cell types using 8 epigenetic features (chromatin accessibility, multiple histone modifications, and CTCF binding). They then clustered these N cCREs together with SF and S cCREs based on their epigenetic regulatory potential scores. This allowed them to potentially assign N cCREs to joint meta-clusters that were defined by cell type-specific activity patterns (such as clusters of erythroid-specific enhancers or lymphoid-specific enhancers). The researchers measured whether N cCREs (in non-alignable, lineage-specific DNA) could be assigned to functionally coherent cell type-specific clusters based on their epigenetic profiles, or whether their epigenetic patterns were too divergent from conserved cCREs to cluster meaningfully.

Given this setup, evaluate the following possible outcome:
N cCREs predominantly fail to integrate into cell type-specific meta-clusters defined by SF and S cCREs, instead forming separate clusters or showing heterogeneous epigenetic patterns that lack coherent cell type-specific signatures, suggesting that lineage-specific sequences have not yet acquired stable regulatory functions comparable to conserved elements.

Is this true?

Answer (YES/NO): NO